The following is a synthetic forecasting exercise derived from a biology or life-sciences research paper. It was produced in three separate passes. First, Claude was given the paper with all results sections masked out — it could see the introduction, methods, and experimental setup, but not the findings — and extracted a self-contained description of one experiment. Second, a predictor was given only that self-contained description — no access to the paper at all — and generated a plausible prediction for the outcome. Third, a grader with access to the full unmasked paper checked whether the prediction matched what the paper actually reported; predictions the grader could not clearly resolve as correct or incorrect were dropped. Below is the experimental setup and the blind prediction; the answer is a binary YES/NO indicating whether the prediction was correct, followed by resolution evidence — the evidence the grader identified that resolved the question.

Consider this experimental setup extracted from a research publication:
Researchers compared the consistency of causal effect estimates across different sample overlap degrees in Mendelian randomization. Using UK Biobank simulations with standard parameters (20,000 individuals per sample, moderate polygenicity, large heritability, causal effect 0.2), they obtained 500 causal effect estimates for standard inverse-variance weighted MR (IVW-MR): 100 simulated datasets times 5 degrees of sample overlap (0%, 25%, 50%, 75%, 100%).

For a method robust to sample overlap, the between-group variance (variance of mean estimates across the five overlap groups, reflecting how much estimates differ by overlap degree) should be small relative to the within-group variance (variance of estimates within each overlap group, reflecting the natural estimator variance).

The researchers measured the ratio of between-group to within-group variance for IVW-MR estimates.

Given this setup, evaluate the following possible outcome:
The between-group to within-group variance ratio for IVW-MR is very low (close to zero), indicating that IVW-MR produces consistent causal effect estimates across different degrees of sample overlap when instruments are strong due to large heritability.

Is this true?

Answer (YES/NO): NO